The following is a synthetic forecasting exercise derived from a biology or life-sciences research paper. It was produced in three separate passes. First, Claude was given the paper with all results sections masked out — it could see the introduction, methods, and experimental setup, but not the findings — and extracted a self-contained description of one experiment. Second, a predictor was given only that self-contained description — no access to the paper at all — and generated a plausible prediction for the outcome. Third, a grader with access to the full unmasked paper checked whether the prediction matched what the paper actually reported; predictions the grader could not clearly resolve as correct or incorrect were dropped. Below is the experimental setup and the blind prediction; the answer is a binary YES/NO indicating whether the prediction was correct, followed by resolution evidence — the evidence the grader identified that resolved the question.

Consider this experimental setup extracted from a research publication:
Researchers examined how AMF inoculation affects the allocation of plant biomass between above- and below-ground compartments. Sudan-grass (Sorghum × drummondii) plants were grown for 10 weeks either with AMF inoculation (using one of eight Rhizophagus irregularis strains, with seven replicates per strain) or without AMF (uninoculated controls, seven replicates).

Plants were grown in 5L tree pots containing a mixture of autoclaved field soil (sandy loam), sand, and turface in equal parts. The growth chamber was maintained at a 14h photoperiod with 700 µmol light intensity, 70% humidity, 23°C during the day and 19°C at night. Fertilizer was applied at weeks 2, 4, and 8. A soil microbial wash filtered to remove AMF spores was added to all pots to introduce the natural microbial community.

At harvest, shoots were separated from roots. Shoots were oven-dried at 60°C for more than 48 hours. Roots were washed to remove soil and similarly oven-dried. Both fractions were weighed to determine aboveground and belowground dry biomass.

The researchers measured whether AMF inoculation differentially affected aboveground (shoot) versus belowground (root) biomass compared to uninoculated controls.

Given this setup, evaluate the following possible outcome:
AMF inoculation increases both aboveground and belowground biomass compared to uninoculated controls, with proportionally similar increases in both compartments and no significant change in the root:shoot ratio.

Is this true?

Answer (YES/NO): NO